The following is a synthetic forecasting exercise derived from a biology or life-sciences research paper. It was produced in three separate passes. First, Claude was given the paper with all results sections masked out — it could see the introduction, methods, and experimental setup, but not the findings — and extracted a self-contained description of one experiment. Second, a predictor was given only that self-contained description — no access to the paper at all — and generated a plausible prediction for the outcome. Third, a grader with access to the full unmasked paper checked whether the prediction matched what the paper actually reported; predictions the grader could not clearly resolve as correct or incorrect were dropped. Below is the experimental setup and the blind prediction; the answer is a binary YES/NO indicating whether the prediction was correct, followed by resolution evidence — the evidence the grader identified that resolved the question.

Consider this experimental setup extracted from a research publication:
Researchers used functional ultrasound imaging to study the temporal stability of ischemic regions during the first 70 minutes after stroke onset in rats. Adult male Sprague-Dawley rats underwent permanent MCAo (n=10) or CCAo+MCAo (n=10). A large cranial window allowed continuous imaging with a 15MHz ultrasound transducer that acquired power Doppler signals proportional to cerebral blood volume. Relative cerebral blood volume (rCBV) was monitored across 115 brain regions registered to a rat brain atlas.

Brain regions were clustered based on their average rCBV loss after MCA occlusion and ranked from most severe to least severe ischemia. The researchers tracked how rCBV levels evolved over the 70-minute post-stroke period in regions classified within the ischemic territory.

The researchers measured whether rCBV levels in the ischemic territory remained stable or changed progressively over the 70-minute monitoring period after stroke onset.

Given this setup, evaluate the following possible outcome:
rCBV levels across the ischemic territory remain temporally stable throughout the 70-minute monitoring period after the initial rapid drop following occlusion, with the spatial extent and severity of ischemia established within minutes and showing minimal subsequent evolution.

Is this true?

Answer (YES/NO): NO